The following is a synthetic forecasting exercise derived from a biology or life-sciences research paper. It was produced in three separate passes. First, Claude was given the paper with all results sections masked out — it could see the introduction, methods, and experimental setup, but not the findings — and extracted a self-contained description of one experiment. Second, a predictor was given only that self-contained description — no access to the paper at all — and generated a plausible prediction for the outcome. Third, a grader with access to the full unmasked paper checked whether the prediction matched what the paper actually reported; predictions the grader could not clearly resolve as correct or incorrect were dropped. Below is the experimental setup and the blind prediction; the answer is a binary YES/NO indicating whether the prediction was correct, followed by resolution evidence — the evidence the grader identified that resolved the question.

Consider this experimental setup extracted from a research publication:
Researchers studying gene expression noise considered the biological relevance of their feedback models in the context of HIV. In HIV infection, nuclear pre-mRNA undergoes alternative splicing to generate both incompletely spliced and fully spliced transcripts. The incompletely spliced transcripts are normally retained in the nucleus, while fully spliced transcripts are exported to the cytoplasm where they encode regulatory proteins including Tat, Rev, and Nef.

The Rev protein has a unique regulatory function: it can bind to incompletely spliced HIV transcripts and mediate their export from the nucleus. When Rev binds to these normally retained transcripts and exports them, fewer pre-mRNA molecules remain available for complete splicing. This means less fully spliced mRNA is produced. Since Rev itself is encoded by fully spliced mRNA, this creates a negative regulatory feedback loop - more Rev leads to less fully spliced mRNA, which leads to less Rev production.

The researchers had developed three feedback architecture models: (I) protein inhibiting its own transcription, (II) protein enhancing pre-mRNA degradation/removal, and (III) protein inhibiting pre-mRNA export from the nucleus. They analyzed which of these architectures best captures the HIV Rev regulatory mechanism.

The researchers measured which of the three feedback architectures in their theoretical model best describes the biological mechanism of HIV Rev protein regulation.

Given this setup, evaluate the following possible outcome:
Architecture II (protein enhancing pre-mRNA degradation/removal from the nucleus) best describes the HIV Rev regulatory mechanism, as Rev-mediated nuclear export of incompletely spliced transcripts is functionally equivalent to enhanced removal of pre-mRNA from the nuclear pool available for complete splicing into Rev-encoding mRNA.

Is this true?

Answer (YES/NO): YES